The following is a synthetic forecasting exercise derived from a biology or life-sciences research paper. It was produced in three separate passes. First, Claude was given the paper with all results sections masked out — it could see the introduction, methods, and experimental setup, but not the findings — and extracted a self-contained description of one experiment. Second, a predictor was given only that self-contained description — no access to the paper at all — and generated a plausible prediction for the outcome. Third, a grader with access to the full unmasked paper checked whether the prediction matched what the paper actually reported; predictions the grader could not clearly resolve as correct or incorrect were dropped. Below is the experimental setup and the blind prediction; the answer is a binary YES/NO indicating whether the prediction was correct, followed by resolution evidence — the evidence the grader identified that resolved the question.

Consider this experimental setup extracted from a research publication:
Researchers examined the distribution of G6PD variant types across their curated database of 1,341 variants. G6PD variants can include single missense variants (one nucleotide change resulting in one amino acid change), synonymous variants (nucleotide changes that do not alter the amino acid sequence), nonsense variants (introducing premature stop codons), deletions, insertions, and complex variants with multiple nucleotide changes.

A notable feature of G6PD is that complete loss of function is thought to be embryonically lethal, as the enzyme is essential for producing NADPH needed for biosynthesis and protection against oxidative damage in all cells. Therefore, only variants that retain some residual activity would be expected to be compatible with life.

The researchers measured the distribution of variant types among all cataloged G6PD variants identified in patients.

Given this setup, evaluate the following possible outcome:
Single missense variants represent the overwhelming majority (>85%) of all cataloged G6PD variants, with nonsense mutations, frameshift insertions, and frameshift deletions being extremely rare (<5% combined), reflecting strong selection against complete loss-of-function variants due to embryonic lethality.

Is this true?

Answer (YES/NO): NO